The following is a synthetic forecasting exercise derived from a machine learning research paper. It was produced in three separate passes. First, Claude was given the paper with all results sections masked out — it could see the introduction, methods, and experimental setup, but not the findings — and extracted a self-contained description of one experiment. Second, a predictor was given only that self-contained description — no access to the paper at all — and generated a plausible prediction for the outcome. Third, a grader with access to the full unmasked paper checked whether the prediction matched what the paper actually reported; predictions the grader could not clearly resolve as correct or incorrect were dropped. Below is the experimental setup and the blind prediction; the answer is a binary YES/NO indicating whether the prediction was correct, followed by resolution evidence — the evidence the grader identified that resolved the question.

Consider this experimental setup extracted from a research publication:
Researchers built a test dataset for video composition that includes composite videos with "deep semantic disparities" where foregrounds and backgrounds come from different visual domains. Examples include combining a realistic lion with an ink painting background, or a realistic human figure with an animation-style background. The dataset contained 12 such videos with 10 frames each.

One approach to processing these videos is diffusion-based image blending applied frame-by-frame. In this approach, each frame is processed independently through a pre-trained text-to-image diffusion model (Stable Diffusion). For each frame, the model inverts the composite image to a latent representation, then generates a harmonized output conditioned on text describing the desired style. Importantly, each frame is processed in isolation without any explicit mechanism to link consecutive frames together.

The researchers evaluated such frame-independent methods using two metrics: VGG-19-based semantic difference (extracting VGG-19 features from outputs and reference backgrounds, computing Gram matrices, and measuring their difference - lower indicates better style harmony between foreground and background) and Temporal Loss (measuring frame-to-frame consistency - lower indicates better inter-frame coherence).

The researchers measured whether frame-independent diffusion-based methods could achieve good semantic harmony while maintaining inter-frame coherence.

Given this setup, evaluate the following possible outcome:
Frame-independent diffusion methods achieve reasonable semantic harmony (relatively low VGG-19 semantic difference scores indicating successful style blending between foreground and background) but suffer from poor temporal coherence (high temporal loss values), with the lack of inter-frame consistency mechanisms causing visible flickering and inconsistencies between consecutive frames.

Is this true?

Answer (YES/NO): YES